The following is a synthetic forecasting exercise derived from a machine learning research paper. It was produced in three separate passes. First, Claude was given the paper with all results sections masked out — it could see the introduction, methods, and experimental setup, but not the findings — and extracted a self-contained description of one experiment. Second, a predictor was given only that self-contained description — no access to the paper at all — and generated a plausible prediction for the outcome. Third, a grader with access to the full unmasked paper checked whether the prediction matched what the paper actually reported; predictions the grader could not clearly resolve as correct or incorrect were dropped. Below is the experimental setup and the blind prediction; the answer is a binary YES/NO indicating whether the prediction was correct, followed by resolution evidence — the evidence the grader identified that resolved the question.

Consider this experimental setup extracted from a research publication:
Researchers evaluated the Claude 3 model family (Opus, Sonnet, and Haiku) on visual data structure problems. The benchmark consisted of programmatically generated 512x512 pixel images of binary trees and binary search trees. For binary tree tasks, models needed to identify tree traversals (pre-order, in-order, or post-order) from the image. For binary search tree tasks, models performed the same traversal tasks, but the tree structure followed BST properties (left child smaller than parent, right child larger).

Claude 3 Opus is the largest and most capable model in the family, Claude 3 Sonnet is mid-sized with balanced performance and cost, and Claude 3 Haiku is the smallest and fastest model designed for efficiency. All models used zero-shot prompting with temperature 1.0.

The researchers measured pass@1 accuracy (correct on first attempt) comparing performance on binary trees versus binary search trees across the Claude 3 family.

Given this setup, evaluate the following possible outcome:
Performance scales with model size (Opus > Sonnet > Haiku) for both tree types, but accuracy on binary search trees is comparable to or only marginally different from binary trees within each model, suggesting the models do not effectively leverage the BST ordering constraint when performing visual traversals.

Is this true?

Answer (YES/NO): NO